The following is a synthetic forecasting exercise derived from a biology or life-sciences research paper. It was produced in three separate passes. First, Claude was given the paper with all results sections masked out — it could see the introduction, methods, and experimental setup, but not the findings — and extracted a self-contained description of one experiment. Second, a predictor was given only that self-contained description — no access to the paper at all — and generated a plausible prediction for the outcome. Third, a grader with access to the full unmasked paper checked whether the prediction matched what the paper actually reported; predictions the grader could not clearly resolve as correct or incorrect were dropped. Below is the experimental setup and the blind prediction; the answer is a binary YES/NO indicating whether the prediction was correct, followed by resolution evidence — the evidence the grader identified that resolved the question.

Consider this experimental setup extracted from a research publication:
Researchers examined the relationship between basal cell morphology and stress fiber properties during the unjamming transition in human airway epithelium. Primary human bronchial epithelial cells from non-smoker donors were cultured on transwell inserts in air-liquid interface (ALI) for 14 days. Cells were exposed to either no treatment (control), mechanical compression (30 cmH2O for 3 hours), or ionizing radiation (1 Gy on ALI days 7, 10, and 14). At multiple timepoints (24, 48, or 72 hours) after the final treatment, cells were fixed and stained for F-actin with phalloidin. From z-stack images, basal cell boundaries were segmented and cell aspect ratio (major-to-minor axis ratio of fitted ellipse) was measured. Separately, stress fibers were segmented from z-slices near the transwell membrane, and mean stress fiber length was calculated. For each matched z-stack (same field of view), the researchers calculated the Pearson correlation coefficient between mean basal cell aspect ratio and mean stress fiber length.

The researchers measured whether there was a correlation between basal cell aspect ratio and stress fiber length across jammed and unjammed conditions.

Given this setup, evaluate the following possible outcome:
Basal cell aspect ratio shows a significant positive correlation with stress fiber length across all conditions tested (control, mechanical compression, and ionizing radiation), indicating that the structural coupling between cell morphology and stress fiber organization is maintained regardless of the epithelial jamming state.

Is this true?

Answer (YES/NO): NO